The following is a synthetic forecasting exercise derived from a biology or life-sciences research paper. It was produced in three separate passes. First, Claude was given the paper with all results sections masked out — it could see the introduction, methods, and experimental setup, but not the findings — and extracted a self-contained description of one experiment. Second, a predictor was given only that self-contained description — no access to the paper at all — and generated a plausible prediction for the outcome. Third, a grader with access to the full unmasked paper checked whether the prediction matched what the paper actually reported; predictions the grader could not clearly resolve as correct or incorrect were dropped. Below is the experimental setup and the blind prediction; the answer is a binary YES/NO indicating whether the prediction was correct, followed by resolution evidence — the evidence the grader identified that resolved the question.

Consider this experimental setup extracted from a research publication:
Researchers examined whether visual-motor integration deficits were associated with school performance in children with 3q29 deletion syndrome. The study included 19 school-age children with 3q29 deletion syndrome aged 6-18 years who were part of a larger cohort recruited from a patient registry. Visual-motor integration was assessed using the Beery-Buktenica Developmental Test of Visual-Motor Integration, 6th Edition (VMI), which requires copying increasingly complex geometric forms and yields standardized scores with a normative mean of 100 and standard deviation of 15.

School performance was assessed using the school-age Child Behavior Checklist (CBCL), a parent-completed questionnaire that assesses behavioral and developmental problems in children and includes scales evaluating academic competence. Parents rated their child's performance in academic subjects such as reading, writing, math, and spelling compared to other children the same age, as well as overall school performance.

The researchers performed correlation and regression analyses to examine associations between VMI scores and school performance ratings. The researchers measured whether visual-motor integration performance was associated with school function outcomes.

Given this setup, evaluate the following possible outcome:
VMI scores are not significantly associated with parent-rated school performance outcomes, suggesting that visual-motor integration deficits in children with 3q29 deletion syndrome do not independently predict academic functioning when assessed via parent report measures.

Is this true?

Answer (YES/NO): NO